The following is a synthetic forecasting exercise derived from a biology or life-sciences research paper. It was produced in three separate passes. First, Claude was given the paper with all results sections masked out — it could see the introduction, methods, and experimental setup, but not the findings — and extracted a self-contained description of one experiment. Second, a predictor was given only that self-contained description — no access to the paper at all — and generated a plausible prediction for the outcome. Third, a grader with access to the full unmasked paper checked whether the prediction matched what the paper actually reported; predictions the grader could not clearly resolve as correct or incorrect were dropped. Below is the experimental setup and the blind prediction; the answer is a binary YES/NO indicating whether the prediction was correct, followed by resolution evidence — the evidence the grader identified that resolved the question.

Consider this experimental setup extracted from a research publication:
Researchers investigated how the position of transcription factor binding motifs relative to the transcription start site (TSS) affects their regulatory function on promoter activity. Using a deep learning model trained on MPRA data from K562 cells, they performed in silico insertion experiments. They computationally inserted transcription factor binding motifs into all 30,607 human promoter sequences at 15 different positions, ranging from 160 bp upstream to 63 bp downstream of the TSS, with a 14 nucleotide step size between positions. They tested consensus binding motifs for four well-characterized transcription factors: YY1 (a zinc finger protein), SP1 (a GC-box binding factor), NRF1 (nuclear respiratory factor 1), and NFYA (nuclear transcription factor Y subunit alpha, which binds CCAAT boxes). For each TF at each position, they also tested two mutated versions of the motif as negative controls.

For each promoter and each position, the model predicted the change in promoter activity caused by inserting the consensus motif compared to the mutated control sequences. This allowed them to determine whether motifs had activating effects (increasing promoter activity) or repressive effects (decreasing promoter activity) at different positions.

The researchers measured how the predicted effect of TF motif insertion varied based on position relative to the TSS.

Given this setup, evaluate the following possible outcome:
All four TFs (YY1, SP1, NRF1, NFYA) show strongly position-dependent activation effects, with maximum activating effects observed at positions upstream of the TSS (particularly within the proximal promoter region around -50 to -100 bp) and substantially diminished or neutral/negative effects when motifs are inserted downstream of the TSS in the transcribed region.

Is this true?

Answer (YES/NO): NO